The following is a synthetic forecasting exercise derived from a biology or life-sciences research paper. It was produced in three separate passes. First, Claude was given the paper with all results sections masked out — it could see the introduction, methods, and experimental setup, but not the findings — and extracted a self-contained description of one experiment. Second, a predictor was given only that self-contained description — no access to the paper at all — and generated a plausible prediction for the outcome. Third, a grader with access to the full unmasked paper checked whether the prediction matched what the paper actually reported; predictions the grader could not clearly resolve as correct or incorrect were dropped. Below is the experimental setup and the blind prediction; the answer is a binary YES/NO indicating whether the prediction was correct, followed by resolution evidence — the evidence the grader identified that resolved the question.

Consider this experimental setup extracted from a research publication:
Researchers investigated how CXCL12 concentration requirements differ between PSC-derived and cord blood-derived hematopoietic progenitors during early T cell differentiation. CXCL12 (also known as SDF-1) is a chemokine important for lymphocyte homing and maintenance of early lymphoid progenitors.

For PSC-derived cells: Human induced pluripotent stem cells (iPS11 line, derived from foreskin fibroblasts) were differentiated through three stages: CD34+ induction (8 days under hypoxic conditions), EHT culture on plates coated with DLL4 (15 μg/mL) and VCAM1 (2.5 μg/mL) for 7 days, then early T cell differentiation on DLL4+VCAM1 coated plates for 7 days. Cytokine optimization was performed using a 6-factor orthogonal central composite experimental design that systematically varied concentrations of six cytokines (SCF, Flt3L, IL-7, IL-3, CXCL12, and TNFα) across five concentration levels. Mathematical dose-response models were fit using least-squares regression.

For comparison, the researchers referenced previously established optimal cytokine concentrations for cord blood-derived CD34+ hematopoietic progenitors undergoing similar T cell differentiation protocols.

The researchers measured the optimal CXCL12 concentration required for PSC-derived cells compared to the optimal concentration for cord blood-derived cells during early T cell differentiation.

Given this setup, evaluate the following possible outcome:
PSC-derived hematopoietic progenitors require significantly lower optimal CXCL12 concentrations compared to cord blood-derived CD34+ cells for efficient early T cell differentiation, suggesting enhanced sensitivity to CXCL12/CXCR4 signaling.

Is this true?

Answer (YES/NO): NO